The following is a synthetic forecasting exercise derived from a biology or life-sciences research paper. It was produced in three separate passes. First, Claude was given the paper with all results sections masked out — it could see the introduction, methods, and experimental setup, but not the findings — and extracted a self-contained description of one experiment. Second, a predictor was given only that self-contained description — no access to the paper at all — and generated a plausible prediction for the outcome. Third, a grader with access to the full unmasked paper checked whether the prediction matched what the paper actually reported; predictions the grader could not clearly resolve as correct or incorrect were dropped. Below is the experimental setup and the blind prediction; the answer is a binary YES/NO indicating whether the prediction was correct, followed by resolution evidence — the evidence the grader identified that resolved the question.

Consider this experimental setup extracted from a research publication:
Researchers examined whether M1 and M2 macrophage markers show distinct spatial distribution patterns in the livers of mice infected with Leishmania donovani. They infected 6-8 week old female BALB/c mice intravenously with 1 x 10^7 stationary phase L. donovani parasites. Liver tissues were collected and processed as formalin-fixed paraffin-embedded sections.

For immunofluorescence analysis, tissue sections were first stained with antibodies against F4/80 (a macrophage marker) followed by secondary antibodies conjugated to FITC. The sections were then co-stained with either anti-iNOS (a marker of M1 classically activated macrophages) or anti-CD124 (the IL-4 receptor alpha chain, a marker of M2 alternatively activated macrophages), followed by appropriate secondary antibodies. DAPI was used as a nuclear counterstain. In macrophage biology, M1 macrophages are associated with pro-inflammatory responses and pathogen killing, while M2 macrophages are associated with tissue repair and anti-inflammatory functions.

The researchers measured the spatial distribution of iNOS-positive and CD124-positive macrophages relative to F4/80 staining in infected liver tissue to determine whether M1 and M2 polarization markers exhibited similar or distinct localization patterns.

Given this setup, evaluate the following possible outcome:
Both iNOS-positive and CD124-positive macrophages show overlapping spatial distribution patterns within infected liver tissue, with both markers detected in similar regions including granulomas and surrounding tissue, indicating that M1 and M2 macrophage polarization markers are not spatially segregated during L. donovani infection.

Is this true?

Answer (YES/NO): NO